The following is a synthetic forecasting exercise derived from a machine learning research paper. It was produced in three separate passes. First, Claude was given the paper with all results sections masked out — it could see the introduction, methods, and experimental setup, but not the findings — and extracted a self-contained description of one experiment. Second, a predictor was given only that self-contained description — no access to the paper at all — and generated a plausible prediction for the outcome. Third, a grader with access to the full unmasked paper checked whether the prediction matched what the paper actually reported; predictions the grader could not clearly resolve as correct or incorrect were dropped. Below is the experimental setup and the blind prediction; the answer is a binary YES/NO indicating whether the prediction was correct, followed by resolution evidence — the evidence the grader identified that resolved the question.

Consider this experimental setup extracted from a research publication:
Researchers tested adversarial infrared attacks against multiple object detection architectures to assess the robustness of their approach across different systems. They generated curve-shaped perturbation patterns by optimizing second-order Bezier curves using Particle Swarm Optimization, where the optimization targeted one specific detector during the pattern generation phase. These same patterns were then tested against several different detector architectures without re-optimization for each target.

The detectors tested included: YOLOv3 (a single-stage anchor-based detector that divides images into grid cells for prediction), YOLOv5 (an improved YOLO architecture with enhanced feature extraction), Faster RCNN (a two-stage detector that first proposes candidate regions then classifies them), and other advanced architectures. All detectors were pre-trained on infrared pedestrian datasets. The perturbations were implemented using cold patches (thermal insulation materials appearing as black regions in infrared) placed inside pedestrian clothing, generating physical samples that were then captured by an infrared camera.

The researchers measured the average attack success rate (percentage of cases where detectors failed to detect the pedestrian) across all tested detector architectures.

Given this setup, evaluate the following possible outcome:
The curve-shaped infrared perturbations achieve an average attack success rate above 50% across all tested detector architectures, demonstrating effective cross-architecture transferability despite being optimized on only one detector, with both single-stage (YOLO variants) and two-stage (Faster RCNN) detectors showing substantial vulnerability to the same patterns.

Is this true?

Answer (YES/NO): NO